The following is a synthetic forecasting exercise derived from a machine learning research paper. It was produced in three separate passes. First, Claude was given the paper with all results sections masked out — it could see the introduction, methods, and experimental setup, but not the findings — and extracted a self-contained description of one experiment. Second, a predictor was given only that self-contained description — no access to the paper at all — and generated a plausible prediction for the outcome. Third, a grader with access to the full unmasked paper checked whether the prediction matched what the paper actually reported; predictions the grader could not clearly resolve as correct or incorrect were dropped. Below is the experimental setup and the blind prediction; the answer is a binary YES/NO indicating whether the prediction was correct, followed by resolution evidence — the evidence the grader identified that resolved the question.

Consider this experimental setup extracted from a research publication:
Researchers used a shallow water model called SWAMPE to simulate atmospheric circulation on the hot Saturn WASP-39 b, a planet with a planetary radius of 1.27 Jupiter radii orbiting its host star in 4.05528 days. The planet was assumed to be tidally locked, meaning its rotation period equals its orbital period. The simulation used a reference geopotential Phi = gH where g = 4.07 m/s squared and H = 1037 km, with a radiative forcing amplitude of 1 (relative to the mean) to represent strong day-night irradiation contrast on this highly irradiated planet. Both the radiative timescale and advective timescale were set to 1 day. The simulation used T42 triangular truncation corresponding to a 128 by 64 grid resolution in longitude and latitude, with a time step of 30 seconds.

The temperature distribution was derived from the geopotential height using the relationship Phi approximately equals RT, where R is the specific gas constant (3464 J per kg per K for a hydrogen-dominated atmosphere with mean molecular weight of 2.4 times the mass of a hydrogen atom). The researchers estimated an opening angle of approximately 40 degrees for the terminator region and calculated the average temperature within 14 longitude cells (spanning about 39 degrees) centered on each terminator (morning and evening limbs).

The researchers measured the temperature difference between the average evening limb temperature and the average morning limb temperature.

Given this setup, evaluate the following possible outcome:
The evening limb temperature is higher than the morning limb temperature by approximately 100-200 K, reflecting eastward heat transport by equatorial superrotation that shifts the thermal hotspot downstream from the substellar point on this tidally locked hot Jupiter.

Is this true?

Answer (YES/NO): YES